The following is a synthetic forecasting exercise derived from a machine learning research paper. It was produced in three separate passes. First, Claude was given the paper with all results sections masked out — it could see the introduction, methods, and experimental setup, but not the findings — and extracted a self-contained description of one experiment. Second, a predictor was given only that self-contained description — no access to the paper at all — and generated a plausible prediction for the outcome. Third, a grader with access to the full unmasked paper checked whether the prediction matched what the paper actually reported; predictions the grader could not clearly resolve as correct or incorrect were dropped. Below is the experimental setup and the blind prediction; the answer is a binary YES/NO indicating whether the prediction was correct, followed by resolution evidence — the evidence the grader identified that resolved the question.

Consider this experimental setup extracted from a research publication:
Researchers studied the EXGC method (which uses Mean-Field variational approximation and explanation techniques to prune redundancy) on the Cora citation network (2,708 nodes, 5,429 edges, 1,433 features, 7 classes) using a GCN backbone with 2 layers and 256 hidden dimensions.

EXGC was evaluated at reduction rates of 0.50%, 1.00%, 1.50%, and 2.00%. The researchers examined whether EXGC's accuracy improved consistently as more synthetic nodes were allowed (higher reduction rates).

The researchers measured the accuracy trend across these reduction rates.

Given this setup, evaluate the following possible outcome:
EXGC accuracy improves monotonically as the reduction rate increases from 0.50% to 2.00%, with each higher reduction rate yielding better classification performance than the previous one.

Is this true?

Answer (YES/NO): YES